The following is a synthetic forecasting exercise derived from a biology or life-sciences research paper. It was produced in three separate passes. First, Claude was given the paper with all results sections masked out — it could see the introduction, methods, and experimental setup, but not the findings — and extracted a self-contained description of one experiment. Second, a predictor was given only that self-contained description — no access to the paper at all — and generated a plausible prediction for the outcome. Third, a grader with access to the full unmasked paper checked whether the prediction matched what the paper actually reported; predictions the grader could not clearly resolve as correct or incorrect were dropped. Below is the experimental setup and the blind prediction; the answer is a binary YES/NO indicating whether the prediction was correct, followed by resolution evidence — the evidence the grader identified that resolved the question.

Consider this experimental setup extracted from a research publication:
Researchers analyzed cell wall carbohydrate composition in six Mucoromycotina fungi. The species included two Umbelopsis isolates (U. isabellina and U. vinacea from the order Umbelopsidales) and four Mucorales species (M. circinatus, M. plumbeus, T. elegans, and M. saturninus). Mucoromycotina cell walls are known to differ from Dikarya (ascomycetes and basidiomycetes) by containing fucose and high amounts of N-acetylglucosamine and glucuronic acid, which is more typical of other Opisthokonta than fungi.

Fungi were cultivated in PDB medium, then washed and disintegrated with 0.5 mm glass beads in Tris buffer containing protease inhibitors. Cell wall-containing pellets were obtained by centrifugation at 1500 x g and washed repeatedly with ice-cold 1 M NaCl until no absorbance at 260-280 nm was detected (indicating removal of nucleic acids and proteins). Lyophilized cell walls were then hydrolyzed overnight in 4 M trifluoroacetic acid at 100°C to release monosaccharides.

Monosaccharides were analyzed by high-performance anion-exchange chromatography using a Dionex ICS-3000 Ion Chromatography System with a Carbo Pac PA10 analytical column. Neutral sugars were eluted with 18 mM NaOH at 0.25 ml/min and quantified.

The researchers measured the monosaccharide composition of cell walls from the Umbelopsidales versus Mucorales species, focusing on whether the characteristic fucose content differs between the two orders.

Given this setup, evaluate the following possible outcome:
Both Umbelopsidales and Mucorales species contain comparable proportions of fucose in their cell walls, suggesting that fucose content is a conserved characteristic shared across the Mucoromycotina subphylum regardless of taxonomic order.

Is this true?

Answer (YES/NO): NO